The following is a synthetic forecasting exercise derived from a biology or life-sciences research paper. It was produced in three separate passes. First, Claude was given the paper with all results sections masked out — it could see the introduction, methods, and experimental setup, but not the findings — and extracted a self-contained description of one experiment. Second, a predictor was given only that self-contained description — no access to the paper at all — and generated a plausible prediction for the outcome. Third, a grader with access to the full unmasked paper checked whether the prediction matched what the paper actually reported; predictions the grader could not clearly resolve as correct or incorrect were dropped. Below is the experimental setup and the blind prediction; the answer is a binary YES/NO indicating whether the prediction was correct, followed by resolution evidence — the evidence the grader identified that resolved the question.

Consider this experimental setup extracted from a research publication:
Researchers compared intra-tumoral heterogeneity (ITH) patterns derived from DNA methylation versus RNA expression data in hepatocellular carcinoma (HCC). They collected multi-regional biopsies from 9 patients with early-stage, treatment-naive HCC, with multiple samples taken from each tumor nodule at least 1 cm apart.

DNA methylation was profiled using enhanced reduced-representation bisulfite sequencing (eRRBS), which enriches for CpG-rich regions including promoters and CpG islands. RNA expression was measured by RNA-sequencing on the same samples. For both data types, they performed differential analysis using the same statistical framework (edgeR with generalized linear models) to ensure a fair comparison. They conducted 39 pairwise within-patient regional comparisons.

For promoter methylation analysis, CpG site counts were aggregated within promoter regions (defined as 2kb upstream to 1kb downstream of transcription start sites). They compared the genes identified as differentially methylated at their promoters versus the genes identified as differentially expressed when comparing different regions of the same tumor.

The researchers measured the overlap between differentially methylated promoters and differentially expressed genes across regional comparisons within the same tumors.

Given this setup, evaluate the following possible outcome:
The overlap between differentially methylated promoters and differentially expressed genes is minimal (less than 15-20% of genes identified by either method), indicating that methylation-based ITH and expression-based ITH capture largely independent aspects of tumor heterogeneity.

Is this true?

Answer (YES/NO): NO